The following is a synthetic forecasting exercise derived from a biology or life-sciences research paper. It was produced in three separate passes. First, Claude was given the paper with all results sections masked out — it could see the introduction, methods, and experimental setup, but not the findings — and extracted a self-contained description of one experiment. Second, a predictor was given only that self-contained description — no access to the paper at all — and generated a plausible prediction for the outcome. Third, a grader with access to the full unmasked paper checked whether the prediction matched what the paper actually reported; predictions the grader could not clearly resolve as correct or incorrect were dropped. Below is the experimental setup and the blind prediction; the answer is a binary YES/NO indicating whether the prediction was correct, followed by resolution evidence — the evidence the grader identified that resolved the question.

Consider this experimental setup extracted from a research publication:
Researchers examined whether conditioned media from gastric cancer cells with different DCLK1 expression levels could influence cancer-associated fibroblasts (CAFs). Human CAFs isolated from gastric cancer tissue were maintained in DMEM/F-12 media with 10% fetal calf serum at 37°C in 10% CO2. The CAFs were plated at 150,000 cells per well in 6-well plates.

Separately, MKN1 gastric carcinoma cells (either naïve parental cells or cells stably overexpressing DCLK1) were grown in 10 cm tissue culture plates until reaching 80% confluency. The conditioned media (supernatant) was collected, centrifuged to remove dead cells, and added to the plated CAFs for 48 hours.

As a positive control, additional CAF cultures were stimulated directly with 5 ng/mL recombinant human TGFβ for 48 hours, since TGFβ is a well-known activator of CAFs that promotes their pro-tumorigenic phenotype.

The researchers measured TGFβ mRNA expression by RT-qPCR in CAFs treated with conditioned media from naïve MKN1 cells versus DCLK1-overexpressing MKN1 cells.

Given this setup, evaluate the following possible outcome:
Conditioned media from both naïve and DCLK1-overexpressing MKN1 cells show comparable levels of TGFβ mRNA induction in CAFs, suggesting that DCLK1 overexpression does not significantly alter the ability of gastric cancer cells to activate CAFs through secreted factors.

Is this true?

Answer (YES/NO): NO